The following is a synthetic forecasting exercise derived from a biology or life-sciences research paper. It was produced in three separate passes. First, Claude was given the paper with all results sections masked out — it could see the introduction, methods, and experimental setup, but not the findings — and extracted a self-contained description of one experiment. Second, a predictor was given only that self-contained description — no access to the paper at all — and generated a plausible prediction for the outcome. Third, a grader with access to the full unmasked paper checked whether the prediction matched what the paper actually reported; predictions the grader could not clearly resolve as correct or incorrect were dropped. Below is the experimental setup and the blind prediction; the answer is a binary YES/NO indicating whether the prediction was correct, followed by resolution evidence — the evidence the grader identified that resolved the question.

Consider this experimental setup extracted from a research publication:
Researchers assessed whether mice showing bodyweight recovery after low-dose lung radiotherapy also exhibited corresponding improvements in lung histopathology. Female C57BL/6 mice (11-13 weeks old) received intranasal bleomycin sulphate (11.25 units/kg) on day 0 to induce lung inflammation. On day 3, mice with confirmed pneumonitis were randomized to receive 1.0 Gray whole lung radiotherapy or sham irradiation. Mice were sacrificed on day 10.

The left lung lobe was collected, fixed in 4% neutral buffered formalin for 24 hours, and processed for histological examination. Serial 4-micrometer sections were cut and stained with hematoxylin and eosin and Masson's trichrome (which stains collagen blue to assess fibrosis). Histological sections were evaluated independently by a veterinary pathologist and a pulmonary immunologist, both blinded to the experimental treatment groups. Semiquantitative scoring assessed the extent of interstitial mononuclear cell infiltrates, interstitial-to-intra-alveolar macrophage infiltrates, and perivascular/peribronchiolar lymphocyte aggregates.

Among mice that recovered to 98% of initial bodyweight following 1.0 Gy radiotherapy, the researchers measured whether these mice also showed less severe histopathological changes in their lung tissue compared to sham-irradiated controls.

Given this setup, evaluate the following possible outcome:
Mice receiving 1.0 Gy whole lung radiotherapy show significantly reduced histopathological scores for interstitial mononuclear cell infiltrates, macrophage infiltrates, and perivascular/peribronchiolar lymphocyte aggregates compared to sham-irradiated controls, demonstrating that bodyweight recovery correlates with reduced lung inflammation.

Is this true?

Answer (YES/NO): NO